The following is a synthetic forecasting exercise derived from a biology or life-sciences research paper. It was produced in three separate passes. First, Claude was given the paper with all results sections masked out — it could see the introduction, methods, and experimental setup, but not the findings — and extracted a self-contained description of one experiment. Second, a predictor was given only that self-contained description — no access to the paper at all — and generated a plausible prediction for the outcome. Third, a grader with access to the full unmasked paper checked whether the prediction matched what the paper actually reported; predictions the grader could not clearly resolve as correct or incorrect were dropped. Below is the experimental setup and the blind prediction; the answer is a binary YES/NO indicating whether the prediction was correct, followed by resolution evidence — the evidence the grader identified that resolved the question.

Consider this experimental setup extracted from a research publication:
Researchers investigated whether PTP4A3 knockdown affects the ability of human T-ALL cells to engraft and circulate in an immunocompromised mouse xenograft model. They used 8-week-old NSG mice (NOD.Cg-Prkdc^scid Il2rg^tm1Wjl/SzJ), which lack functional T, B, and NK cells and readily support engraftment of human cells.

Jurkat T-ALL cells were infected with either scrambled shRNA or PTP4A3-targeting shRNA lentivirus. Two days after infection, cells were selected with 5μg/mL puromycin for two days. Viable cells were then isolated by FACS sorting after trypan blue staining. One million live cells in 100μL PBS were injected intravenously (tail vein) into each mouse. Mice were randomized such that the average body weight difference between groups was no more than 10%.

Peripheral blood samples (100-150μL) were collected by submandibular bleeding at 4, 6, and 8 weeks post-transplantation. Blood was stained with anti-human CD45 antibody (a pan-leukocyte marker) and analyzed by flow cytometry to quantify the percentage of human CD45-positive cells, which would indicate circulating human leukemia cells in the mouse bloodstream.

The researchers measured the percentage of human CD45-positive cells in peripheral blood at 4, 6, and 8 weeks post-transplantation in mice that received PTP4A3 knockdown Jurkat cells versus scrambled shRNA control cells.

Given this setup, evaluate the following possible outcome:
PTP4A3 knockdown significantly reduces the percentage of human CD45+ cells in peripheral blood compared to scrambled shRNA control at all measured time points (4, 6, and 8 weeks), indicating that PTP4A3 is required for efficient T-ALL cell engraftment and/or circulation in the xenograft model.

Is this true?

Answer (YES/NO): YES